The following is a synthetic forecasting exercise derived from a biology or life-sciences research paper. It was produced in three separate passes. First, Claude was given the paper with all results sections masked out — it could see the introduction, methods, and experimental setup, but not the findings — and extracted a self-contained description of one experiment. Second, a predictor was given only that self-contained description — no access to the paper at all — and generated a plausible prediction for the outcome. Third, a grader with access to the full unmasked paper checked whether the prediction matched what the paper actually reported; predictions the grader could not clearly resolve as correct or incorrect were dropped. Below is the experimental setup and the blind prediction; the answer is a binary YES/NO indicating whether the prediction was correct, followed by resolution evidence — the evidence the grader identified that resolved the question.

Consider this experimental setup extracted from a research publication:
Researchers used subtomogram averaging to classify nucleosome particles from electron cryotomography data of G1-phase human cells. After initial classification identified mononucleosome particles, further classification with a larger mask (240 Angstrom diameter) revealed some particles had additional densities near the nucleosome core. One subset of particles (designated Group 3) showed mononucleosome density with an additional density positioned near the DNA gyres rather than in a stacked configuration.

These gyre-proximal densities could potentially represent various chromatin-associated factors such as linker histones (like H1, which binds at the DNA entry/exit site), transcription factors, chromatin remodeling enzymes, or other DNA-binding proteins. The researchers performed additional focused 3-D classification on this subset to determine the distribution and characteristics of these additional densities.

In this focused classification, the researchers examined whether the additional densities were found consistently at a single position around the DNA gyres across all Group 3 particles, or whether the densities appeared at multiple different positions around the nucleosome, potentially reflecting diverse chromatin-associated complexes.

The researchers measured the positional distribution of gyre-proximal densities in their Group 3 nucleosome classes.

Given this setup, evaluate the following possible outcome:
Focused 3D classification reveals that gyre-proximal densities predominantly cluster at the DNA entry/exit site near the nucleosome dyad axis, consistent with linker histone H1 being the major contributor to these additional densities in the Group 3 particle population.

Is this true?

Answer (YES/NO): NO